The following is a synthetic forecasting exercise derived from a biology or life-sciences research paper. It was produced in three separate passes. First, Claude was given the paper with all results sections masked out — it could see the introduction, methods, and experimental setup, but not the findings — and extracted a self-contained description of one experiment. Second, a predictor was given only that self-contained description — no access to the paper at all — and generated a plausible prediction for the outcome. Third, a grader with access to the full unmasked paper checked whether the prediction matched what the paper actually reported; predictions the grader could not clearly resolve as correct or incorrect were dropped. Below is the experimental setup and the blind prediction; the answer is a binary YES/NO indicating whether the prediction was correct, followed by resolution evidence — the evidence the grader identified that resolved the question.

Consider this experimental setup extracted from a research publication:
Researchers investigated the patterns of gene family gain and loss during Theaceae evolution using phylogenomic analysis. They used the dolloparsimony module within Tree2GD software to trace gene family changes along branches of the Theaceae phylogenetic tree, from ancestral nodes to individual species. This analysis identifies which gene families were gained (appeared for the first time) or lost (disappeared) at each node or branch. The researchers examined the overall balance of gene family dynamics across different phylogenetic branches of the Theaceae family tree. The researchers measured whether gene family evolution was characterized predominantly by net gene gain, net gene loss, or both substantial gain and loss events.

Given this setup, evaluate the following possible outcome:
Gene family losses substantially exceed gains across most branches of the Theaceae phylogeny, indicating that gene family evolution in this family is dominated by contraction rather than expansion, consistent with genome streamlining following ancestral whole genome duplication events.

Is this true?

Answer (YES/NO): NO